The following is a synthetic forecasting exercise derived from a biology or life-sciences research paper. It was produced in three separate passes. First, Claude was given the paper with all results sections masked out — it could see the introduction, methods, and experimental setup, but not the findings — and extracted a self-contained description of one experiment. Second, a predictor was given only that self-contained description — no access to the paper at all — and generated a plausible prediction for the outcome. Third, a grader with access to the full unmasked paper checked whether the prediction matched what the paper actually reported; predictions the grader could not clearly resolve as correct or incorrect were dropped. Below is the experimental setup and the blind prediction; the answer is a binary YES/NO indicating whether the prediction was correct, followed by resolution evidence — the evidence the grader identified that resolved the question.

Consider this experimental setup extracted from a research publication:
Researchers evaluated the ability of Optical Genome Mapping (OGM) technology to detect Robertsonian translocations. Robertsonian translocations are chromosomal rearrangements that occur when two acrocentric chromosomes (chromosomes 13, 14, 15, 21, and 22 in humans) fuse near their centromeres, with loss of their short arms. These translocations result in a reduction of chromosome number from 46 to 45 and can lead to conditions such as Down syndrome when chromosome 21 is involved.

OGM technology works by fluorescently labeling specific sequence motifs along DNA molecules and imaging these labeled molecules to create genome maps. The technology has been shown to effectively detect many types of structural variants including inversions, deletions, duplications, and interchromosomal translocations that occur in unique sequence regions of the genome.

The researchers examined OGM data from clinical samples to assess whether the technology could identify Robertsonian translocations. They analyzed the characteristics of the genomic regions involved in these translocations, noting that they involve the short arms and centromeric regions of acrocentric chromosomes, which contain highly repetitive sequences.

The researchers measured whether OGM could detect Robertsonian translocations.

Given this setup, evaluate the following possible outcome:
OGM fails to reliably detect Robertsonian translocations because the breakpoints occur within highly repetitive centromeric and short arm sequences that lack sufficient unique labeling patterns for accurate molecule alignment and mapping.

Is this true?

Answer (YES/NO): YES